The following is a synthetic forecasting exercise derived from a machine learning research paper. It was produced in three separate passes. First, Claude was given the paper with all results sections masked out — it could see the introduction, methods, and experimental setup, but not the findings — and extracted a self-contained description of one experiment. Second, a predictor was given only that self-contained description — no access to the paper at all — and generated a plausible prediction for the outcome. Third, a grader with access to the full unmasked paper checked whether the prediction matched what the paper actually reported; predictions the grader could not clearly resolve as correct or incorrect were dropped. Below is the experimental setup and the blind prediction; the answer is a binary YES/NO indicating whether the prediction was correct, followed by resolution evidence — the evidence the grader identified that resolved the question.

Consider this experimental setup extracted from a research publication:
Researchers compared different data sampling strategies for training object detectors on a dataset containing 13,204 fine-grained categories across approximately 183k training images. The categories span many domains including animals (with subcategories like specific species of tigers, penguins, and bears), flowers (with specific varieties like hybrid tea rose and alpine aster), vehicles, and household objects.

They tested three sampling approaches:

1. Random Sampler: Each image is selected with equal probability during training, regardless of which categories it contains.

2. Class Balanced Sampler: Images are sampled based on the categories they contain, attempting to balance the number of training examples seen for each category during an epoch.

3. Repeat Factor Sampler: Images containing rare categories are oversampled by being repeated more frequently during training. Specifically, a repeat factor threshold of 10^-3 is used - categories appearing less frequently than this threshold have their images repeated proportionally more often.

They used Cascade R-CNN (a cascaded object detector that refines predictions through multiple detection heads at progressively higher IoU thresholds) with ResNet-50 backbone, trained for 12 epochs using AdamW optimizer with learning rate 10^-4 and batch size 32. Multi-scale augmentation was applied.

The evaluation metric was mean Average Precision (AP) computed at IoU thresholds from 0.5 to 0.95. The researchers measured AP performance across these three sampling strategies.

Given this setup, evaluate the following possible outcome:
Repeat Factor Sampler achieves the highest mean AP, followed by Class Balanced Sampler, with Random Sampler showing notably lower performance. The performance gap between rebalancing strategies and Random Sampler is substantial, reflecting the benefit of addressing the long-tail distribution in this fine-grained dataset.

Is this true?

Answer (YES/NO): NO